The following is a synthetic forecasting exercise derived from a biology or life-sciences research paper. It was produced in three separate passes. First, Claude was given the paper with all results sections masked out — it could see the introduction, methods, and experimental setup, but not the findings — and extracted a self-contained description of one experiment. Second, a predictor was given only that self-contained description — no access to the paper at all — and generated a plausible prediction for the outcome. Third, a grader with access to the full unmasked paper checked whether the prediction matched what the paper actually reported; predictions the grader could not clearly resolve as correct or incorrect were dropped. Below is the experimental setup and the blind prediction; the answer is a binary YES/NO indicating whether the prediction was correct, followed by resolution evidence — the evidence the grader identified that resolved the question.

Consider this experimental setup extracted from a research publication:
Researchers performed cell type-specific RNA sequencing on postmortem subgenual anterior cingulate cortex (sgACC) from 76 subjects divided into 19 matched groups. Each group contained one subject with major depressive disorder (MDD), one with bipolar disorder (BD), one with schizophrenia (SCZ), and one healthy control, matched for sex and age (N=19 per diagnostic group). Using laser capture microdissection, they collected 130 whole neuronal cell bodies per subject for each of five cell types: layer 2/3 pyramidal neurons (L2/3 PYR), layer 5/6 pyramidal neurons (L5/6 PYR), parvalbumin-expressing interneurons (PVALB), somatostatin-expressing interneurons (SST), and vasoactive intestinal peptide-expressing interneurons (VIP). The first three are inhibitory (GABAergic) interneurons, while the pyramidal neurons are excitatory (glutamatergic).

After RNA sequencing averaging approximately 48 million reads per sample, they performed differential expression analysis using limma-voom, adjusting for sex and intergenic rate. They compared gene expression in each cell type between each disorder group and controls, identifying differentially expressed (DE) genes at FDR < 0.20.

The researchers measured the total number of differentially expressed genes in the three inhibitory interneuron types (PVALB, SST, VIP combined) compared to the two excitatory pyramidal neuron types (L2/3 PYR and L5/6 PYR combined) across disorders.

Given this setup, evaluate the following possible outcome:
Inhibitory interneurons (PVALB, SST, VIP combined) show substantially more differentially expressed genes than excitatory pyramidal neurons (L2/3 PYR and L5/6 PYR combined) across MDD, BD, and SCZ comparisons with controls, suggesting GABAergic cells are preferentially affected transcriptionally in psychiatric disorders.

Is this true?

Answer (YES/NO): YES